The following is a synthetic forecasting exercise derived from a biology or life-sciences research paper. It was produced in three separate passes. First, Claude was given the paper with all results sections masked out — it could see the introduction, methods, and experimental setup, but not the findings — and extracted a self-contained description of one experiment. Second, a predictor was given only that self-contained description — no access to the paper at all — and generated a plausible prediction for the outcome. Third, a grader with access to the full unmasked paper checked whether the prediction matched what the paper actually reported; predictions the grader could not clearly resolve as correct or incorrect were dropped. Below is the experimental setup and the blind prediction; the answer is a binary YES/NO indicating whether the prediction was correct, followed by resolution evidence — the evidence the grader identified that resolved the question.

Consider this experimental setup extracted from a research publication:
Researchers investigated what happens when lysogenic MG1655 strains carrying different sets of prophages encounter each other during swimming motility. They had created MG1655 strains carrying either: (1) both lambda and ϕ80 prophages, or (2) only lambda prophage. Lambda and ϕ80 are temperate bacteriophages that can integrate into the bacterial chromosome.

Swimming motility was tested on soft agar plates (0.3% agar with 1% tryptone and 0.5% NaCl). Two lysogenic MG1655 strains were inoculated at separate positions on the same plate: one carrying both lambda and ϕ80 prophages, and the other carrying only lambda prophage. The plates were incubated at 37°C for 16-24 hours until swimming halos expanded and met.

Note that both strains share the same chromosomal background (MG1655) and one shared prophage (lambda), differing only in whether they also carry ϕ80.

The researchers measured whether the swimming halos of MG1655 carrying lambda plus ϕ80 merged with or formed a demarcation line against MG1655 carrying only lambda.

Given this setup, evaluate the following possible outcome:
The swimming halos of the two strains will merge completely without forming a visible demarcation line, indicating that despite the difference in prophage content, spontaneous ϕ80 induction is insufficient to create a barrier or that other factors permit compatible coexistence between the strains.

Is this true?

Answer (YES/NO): NO